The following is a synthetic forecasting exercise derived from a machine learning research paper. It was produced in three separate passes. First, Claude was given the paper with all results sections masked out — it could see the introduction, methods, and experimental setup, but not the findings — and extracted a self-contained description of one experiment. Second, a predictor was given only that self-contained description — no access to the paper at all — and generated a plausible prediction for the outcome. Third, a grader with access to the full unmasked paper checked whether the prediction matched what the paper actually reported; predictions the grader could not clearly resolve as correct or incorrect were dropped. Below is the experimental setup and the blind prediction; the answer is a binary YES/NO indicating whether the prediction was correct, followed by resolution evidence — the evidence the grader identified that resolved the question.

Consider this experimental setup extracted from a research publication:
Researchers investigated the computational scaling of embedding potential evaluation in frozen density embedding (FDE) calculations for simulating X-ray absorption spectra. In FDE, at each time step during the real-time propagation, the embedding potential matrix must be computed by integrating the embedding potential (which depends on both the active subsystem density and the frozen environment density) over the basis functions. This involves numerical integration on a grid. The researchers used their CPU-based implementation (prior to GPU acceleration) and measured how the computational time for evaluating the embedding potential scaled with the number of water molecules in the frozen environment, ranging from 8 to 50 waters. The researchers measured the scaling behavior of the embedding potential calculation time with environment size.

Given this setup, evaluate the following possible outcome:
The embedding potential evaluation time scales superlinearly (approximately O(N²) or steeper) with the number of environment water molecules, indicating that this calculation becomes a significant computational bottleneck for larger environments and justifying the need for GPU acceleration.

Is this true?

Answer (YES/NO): NO